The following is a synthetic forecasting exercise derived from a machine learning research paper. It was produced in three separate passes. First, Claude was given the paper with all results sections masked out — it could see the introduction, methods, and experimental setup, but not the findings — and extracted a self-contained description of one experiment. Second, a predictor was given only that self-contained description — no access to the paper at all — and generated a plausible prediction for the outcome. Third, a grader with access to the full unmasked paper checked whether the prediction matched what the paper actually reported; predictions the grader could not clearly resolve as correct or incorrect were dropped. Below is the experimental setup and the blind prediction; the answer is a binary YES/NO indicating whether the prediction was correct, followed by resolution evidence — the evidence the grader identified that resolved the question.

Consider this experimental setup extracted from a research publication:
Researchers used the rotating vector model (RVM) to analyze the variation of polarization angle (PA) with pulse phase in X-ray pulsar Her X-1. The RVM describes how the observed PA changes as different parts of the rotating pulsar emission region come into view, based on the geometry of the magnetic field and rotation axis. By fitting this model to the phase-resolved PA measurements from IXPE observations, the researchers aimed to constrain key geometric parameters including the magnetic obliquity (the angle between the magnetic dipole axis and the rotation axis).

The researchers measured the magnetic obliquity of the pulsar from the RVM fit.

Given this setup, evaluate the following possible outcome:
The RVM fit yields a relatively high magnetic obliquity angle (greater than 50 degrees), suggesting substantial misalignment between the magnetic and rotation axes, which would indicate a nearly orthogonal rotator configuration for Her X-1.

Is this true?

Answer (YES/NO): NO